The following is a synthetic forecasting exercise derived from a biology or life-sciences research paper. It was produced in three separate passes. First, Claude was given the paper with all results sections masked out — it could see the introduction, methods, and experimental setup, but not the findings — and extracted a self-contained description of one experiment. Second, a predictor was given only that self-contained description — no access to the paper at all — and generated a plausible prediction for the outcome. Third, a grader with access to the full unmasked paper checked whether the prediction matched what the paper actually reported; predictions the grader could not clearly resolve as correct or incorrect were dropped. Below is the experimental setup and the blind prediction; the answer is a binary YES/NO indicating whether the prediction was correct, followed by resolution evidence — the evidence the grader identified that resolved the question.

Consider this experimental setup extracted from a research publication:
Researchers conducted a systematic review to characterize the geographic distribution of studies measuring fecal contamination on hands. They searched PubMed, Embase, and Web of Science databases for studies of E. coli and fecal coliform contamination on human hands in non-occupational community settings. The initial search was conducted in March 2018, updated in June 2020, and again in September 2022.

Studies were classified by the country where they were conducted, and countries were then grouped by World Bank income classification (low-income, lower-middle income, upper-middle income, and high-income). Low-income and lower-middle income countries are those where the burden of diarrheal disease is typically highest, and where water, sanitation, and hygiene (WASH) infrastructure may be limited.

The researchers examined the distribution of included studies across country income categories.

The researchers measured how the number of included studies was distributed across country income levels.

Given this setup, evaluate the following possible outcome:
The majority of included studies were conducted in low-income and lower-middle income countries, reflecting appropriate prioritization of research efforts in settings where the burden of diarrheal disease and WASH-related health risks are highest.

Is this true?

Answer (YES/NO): YES